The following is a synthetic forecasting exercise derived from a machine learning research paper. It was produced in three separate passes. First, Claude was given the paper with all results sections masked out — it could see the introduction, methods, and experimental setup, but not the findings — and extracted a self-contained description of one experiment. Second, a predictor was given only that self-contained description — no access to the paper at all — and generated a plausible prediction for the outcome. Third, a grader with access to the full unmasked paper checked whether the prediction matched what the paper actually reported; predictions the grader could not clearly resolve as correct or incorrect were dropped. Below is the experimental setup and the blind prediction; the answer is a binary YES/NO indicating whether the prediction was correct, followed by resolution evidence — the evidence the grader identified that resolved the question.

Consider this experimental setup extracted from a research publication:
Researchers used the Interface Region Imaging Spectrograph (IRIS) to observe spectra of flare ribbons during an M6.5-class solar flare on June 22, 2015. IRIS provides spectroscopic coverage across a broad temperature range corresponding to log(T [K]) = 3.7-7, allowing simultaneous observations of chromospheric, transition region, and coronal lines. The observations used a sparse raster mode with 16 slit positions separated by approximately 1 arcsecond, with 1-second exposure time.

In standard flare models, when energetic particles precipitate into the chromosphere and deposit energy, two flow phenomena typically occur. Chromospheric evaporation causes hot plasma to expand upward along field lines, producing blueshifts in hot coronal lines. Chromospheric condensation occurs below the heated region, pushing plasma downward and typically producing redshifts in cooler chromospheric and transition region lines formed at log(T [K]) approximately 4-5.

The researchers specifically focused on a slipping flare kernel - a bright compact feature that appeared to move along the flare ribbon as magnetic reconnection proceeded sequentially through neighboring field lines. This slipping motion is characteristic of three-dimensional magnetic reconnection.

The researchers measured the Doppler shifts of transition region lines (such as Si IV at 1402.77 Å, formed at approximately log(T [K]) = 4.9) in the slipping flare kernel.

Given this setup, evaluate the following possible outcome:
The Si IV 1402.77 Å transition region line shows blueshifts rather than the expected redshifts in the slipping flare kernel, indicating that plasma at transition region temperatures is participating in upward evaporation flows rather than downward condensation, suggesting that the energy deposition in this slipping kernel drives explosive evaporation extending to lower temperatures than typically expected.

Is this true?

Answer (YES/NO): NO